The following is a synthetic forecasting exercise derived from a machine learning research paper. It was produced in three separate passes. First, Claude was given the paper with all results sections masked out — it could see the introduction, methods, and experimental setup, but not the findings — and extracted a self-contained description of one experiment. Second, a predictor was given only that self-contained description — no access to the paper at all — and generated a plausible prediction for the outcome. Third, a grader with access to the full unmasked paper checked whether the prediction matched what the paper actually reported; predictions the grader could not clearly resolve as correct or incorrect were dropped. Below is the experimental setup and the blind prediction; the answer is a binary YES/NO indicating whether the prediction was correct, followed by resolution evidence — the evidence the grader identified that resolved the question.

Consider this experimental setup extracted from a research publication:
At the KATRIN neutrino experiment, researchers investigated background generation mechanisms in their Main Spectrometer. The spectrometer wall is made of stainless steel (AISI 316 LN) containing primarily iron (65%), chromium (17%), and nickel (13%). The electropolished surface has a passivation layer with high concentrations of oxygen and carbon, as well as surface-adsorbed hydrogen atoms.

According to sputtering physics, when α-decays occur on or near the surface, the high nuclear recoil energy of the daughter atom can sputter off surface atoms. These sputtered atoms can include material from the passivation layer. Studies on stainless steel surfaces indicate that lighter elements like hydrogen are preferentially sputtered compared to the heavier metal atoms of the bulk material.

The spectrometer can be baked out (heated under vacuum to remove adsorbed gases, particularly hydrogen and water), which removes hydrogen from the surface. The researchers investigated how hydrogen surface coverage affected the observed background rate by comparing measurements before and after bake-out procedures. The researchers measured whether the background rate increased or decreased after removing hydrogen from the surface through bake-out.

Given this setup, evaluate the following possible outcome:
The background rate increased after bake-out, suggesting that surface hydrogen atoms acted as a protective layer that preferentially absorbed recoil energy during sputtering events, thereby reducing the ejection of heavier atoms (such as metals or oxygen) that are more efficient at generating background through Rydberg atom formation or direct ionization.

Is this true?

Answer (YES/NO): NO